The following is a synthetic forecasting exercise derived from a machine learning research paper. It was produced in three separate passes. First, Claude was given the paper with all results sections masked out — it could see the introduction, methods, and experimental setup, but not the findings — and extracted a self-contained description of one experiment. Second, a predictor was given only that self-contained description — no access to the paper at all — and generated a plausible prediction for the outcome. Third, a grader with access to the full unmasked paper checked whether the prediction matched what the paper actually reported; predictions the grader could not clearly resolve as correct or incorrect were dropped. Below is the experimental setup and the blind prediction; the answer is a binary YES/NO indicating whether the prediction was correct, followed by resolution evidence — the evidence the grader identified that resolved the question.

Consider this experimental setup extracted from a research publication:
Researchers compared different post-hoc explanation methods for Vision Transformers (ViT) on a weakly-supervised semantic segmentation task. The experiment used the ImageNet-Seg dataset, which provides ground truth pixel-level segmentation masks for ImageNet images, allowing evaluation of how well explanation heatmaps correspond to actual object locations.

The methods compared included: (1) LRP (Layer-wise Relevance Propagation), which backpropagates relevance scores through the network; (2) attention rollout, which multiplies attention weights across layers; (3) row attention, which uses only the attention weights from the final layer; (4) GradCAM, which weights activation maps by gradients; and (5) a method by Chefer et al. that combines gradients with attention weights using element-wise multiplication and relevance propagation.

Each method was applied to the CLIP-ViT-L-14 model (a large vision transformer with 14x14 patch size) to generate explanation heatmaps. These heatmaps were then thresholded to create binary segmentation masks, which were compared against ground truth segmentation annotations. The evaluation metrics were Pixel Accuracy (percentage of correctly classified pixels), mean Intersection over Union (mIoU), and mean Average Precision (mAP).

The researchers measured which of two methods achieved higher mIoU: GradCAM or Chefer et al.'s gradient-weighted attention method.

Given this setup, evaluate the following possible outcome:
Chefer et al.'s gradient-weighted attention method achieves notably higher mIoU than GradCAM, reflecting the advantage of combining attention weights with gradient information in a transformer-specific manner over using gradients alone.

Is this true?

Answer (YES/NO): YES